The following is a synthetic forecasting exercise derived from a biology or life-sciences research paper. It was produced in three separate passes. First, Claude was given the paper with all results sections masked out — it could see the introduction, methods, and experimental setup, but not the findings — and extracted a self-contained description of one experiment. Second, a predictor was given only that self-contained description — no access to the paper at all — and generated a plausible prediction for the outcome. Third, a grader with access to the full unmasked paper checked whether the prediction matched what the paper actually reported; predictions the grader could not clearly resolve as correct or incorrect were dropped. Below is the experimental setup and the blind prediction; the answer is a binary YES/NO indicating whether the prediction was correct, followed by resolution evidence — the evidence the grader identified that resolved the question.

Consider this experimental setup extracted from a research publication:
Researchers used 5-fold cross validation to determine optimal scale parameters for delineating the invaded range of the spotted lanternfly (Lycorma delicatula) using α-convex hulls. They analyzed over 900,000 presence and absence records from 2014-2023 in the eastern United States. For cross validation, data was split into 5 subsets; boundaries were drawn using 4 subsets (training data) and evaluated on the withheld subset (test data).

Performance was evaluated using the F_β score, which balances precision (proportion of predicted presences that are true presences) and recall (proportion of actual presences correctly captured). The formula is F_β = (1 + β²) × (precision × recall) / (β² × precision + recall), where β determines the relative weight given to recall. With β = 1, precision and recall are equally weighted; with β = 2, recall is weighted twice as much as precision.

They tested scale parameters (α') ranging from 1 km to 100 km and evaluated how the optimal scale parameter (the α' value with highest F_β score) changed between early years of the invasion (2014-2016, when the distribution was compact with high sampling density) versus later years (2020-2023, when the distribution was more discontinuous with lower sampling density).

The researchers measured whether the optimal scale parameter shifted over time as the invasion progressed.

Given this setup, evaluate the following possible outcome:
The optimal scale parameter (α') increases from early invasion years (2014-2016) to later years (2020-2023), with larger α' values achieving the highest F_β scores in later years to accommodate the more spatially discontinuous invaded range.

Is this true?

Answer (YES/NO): YES